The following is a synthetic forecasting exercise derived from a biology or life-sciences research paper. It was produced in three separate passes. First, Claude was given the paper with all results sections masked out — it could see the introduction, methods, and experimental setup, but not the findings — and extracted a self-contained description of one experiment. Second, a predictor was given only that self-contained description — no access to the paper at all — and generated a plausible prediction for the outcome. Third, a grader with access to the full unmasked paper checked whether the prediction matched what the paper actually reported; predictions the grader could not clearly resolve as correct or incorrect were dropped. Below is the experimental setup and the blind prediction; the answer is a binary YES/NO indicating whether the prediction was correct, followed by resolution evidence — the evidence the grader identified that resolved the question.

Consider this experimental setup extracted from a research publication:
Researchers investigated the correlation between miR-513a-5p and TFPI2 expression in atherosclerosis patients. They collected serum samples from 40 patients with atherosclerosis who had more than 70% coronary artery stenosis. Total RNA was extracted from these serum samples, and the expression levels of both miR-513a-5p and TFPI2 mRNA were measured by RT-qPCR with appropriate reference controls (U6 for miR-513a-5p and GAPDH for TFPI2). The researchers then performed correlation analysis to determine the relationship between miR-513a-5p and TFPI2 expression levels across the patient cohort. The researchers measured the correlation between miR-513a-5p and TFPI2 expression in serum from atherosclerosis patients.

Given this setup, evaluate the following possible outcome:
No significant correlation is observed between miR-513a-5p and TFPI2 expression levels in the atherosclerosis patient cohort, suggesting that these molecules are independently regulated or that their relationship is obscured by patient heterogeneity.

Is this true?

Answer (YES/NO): NO